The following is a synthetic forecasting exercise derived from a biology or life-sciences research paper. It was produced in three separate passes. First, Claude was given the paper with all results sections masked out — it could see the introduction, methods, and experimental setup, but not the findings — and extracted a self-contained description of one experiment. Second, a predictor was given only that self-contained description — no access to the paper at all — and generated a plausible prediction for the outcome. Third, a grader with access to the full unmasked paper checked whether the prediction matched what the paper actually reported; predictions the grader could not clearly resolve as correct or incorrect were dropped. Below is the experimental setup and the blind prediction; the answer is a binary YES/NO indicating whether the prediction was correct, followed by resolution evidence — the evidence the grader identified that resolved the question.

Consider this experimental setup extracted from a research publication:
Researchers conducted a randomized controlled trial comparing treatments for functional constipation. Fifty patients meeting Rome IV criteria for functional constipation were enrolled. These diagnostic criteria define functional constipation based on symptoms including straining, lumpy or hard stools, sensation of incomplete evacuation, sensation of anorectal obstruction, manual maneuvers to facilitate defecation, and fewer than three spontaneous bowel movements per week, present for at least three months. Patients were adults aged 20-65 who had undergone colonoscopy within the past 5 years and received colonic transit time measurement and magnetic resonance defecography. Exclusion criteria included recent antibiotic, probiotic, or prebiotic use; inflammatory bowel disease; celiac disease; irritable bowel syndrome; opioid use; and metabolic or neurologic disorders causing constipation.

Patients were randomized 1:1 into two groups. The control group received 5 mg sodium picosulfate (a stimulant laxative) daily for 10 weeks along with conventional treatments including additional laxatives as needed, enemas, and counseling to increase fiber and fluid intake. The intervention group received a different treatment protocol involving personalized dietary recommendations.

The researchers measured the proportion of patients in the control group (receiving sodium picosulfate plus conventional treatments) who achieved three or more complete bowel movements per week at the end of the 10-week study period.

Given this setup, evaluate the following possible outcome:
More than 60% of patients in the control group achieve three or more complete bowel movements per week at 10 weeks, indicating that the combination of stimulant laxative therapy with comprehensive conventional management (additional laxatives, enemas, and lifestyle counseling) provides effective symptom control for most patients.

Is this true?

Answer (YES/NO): NO